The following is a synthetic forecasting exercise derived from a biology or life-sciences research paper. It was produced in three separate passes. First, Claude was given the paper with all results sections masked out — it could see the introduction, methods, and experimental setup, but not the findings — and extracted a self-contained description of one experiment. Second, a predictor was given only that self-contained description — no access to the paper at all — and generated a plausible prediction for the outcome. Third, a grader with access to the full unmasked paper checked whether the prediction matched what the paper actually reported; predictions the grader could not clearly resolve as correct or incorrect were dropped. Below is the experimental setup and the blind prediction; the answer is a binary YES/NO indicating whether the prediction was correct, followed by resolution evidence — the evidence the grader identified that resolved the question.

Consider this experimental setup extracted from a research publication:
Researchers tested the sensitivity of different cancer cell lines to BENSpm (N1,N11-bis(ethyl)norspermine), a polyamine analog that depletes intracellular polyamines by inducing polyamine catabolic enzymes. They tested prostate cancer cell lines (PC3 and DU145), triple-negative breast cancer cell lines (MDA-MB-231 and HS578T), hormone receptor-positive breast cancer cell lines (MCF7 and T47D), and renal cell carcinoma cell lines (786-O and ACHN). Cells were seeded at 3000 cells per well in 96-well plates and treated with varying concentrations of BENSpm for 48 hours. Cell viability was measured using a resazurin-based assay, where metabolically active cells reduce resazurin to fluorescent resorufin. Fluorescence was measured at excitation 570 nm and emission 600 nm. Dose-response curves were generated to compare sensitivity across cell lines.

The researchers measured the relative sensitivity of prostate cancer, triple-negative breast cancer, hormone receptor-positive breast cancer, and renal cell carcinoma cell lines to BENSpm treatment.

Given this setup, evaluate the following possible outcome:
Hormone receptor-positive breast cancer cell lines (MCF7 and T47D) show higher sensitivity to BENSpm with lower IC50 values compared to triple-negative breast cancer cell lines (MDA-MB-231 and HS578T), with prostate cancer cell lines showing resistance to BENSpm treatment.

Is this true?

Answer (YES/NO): NO